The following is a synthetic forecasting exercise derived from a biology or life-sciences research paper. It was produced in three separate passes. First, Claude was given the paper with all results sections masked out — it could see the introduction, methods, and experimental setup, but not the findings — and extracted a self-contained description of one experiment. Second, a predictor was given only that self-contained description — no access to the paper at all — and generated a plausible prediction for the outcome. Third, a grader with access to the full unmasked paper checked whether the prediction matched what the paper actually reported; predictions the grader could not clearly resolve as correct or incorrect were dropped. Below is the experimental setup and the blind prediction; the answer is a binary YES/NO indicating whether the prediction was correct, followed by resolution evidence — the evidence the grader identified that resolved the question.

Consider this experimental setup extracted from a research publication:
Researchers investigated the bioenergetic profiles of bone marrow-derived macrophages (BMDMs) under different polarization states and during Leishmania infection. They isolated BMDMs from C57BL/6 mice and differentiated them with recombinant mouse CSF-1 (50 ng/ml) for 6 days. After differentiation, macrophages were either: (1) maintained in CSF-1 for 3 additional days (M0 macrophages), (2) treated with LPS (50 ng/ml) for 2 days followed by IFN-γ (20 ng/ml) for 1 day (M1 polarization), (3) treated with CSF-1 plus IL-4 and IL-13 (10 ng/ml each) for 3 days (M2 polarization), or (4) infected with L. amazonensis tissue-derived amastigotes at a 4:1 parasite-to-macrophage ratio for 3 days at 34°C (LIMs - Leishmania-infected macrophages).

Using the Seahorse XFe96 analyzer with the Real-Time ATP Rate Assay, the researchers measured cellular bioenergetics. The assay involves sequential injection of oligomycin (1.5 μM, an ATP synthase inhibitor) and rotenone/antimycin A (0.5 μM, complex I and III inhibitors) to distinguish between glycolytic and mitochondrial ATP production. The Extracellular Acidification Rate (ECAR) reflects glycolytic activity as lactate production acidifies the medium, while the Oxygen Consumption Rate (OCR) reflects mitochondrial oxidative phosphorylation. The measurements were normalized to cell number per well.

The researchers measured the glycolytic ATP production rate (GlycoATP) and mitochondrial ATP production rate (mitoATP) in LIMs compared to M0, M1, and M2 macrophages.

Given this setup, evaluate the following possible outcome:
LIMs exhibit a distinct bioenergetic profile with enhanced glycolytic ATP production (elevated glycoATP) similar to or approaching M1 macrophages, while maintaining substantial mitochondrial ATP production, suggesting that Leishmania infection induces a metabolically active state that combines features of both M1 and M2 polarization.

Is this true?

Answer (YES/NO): NO